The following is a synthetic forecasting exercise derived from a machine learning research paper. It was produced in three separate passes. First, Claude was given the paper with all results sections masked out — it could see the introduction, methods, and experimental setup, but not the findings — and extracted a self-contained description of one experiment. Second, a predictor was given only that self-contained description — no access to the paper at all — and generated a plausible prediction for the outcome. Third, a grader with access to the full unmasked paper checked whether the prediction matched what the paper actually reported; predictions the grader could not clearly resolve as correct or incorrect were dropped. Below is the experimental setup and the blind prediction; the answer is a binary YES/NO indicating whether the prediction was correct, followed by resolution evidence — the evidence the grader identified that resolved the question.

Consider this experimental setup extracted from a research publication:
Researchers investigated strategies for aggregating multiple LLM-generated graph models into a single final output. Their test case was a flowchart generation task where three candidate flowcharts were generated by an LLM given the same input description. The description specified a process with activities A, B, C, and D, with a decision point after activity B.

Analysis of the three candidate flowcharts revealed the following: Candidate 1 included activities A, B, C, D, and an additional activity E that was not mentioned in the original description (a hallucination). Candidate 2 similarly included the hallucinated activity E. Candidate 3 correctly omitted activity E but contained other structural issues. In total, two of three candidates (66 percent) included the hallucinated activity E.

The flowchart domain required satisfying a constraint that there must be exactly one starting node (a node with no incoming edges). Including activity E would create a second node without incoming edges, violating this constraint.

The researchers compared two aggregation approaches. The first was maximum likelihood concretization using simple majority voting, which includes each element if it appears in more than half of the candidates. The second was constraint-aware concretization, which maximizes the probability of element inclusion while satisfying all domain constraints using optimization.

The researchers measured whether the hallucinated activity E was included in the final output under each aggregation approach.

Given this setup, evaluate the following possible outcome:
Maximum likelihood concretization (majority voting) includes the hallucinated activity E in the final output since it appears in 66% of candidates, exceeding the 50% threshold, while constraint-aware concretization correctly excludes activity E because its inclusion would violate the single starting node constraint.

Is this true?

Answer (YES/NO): YES